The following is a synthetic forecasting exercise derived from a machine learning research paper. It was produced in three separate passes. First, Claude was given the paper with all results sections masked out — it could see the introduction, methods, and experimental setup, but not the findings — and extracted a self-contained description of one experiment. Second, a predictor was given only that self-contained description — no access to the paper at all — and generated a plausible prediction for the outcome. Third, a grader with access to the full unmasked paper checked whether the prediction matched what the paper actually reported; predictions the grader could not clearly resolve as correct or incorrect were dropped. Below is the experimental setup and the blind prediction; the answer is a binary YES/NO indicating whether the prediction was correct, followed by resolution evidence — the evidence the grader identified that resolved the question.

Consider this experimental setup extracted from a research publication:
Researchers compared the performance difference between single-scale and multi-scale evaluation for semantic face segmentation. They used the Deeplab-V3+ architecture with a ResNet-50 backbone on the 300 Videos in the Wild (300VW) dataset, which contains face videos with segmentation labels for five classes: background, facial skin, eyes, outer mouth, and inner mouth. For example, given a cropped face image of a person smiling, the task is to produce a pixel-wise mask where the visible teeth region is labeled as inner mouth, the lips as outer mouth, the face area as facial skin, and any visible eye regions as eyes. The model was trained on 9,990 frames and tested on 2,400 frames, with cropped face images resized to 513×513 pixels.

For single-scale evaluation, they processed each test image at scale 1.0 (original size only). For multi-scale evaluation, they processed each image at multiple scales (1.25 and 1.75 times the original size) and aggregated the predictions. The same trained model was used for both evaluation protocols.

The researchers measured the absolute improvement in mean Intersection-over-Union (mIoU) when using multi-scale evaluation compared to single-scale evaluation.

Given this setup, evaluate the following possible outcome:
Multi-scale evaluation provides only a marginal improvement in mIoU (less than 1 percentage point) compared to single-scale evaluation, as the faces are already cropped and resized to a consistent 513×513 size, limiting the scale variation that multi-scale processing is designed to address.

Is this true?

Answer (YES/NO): NO